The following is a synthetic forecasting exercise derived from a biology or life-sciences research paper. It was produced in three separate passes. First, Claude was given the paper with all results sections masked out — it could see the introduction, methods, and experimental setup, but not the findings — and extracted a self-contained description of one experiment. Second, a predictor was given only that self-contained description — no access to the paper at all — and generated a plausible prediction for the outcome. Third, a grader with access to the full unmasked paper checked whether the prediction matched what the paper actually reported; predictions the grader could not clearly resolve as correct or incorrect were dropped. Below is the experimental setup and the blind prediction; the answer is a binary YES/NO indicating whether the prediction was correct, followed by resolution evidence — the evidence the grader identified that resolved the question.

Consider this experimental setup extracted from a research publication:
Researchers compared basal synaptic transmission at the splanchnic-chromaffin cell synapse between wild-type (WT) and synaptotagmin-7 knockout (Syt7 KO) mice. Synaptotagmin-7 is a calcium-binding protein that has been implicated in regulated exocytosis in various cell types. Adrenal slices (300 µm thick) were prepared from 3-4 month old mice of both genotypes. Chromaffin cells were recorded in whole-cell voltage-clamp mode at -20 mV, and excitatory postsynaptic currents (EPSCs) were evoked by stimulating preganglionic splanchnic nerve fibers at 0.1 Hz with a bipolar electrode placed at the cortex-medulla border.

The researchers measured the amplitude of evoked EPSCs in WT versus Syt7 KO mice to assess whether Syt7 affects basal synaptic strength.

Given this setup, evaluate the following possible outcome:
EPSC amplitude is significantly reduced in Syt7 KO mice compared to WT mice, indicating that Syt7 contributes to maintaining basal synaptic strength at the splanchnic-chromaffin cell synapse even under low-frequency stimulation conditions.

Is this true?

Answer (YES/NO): YES